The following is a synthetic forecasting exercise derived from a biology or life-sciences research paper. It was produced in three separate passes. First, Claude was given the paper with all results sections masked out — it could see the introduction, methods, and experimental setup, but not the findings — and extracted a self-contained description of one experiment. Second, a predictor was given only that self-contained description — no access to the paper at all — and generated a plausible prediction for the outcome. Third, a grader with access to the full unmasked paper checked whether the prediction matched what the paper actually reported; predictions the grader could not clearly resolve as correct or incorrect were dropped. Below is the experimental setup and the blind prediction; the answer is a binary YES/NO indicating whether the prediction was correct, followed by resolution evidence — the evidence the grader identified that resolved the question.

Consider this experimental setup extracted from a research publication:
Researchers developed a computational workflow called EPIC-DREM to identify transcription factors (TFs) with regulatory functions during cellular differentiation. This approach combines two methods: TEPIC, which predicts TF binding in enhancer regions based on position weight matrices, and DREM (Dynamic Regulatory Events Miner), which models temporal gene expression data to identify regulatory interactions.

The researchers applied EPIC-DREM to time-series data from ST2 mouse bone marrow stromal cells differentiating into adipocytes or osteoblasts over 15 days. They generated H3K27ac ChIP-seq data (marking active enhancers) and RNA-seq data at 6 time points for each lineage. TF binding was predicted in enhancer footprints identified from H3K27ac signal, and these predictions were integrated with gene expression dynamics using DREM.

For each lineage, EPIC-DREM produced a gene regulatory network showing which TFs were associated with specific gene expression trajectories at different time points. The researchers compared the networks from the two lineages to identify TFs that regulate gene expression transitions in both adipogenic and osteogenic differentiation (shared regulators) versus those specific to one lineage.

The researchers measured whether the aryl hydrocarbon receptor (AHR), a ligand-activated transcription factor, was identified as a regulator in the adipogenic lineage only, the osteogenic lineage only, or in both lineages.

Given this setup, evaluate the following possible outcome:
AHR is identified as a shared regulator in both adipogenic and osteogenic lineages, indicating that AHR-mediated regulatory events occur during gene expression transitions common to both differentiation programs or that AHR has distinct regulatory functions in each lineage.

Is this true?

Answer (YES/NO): YES